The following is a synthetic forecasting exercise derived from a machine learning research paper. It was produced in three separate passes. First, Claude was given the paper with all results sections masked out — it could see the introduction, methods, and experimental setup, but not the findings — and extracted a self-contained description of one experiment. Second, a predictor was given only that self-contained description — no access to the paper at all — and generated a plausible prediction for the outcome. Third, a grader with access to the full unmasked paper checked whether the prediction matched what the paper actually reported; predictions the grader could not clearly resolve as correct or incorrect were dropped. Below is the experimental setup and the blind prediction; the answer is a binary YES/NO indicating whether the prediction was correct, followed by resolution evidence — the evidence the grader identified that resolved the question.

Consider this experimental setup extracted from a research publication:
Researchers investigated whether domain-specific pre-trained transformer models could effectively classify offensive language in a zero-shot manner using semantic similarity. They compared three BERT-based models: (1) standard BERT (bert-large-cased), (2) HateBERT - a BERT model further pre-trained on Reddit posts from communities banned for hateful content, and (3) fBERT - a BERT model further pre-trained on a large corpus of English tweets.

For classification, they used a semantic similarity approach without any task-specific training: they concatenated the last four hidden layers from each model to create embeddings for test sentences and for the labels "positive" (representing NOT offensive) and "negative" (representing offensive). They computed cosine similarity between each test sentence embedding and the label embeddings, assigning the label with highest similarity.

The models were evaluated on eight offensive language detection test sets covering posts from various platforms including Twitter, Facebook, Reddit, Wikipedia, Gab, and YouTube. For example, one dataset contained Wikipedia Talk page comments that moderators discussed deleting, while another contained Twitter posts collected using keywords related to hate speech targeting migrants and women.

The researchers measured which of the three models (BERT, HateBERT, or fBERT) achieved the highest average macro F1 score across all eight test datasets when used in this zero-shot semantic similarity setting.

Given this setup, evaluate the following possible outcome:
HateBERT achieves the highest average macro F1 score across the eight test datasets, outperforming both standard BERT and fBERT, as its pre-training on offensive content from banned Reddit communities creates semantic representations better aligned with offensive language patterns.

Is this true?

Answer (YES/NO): YES